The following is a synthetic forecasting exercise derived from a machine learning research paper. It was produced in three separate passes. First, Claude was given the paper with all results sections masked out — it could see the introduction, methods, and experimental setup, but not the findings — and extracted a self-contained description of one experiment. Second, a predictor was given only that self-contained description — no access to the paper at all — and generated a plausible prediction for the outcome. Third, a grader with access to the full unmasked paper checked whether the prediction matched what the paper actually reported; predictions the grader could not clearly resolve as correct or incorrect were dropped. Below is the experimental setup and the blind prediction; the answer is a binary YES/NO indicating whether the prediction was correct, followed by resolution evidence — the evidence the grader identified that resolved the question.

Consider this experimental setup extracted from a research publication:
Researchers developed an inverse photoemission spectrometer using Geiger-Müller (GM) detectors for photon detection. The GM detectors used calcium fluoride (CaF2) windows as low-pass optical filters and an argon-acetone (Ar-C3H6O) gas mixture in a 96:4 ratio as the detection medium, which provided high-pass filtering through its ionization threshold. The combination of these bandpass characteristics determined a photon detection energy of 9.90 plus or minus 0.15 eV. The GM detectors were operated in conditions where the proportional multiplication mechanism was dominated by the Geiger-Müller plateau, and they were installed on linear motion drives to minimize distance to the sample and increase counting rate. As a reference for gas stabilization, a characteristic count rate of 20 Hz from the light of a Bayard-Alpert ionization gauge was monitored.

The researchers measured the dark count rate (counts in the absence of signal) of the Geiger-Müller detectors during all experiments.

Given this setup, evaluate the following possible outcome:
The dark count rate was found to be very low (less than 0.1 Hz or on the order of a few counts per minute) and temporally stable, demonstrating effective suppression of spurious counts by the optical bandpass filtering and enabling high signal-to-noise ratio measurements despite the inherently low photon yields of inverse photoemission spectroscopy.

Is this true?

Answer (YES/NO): NO